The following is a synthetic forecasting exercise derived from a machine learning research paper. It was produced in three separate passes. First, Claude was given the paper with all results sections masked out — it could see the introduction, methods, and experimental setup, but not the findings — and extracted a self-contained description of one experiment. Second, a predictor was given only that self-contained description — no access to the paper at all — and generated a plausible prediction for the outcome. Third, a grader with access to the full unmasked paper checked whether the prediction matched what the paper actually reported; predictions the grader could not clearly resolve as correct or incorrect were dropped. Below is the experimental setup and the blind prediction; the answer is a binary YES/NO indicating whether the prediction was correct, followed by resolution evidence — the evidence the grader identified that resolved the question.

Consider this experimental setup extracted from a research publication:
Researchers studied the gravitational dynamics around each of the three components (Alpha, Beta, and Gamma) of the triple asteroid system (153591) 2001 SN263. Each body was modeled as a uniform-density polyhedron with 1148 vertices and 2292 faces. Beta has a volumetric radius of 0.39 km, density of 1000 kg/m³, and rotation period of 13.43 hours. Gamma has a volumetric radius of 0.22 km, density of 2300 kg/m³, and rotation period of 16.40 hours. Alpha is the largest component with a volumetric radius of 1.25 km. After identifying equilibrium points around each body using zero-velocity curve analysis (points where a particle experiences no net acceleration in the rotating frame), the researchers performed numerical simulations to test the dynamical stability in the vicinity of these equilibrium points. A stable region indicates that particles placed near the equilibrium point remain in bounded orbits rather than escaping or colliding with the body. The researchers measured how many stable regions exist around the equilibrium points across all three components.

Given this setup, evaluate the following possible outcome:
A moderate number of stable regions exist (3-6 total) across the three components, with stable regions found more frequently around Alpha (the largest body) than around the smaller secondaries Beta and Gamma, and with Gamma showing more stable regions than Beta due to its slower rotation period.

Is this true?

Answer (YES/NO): NO